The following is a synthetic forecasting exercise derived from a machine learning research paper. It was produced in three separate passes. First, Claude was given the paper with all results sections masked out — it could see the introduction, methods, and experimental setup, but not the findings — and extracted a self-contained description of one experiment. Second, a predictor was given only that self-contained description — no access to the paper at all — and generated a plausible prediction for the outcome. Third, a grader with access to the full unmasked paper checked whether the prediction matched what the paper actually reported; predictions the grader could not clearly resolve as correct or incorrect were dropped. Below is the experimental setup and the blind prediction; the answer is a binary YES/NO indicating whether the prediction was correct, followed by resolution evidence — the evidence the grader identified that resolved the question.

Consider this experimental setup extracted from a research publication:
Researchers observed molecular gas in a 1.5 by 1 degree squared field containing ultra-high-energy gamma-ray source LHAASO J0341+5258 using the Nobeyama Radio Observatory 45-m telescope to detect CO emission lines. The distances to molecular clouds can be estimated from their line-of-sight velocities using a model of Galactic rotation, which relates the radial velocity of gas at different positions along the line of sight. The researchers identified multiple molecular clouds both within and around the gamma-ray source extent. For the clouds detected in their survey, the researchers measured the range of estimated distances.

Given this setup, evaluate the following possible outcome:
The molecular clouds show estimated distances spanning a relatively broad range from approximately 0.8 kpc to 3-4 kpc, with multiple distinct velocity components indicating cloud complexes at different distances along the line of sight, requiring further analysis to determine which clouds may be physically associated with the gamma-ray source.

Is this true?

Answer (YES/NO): NO